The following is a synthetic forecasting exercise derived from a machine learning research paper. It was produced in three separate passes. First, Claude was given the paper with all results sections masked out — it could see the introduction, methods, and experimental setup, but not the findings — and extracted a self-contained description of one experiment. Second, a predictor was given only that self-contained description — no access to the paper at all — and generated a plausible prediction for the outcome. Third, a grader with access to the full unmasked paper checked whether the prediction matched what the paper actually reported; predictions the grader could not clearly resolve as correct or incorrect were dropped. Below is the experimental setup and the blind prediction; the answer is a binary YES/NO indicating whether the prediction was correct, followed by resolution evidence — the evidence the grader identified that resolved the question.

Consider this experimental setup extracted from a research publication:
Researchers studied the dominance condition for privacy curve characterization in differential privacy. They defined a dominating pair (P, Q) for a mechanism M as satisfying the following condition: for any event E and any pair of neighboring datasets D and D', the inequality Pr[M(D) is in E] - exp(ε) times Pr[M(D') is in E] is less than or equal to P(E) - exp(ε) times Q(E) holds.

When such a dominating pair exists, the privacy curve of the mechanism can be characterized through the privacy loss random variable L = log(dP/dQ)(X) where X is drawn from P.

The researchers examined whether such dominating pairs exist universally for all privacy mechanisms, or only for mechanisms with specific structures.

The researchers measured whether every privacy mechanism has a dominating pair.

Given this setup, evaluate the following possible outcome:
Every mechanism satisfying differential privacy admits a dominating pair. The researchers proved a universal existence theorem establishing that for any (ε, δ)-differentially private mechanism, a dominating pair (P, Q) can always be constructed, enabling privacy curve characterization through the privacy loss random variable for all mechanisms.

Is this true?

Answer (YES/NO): NO